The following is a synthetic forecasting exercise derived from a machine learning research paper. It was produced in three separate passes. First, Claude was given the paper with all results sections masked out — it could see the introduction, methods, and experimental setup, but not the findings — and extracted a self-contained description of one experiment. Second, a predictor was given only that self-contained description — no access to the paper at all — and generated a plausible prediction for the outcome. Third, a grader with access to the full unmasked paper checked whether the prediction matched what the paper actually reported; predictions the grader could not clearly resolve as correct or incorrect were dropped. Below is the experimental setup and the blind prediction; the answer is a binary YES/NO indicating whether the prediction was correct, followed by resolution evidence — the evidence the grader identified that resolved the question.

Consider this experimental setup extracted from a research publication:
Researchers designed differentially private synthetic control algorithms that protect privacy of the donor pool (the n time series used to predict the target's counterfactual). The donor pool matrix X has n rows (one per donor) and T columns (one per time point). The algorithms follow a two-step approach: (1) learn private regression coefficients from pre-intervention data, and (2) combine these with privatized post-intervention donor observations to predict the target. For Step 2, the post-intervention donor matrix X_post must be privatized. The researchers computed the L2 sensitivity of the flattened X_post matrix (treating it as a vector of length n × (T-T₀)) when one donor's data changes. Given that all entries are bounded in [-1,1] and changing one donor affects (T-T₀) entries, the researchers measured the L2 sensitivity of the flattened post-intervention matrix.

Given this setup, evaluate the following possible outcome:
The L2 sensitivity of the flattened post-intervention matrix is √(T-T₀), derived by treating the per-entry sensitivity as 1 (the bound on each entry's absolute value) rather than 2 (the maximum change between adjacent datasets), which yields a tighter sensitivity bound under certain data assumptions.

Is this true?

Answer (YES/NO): NO